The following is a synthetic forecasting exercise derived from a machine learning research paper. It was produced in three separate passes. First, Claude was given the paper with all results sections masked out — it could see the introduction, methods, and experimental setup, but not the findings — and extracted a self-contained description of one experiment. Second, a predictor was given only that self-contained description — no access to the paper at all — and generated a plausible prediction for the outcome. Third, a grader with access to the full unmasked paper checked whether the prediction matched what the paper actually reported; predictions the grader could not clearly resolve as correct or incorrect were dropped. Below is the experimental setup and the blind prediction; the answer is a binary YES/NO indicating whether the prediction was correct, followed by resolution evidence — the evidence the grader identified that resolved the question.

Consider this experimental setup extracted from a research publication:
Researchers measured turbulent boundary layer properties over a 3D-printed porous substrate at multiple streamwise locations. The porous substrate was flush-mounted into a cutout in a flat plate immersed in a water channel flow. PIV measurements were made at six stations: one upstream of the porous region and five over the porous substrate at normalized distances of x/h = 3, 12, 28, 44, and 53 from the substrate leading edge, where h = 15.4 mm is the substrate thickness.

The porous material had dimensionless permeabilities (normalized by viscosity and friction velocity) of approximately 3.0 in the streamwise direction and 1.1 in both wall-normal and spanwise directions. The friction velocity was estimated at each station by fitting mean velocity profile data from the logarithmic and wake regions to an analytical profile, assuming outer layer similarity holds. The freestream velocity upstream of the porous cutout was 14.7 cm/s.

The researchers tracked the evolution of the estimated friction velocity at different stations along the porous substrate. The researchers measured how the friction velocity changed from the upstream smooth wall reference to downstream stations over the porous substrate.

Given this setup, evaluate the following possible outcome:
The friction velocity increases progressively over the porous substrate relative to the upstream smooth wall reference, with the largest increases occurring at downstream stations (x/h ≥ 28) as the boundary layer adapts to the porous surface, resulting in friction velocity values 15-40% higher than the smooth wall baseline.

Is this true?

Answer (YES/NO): NO